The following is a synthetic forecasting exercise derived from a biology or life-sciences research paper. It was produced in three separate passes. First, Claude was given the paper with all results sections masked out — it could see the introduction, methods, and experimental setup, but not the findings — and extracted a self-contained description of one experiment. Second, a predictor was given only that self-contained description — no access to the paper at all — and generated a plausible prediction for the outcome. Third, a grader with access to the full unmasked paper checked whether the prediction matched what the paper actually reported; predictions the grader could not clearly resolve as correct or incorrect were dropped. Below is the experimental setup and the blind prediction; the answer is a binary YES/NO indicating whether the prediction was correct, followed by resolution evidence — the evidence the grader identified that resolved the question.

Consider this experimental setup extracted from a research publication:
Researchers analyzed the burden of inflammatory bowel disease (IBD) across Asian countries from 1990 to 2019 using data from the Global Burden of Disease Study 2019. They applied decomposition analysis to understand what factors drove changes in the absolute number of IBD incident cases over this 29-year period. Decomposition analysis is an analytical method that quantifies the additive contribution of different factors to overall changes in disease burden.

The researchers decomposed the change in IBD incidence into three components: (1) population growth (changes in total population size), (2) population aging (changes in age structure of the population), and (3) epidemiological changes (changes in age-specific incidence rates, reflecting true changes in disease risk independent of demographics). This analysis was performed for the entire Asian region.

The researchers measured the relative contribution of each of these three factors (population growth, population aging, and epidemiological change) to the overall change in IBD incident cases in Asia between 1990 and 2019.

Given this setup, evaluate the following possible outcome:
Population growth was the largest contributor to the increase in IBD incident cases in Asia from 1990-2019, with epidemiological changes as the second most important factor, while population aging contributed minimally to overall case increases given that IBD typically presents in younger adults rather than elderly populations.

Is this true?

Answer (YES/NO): NO